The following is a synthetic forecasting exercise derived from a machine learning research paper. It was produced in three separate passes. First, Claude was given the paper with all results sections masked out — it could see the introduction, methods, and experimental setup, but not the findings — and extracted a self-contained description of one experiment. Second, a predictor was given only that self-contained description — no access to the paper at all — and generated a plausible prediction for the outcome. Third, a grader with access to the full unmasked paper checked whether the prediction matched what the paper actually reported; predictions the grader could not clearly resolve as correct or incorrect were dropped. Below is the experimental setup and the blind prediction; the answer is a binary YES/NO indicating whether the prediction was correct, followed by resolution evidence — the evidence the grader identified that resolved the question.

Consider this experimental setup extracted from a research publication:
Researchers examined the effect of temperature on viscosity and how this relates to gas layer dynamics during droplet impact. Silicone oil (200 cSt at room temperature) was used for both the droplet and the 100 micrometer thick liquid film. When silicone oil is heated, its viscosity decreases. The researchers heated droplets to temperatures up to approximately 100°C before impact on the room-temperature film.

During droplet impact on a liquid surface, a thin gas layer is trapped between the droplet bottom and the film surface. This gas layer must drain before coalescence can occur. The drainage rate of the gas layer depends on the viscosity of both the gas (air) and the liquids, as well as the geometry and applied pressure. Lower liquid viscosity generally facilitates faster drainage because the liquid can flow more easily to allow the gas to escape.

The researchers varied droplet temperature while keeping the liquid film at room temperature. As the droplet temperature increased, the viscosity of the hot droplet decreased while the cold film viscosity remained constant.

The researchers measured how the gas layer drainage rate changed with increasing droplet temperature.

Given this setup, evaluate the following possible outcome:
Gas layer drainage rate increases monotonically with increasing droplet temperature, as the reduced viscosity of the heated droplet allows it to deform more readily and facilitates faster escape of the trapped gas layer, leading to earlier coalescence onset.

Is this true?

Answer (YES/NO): NO